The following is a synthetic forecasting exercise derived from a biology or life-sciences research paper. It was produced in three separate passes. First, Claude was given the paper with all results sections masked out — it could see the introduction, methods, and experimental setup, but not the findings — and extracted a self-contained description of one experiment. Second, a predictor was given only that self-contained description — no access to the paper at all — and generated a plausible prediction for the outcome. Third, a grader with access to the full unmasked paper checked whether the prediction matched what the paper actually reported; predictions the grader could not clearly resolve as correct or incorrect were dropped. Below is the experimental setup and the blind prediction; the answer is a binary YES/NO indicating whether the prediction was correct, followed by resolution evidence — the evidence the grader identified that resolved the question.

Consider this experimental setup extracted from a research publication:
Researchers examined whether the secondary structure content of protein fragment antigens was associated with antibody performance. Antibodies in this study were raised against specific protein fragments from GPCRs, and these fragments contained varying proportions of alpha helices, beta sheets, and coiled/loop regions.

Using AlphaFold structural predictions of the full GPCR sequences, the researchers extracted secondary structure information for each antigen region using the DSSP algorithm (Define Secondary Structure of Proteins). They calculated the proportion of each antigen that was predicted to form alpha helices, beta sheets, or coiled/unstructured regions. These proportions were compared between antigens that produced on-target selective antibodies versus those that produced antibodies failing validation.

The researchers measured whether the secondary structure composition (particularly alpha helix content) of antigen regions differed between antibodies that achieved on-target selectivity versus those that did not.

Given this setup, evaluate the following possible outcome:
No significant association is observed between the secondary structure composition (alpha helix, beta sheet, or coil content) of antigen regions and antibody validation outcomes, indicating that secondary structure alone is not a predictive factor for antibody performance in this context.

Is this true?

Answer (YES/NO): NO